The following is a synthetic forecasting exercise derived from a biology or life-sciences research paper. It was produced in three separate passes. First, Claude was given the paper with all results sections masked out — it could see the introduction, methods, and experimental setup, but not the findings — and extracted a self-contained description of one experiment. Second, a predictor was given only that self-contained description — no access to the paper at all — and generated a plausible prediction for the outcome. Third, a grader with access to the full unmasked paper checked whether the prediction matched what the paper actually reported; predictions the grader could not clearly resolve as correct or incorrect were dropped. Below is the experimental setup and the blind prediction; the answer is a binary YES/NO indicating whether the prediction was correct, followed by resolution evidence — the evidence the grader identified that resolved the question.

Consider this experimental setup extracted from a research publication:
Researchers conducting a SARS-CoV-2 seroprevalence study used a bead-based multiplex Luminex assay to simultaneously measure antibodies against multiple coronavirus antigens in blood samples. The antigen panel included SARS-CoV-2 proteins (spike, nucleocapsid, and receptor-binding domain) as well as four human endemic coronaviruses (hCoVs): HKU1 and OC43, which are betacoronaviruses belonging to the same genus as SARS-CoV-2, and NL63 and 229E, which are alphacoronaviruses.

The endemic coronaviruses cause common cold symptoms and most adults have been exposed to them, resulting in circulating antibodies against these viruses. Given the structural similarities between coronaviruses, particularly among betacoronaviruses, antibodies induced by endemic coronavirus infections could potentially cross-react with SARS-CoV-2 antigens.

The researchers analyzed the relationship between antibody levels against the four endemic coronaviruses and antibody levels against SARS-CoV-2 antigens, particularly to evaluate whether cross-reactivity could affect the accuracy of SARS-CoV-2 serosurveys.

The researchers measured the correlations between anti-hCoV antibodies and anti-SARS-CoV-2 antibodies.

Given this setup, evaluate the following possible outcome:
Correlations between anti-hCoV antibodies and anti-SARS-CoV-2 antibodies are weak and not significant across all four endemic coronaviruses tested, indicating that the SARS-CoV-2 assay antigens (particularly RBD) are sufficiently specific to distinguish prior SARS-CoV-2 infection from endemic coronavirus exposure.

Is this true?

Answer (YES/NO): NO